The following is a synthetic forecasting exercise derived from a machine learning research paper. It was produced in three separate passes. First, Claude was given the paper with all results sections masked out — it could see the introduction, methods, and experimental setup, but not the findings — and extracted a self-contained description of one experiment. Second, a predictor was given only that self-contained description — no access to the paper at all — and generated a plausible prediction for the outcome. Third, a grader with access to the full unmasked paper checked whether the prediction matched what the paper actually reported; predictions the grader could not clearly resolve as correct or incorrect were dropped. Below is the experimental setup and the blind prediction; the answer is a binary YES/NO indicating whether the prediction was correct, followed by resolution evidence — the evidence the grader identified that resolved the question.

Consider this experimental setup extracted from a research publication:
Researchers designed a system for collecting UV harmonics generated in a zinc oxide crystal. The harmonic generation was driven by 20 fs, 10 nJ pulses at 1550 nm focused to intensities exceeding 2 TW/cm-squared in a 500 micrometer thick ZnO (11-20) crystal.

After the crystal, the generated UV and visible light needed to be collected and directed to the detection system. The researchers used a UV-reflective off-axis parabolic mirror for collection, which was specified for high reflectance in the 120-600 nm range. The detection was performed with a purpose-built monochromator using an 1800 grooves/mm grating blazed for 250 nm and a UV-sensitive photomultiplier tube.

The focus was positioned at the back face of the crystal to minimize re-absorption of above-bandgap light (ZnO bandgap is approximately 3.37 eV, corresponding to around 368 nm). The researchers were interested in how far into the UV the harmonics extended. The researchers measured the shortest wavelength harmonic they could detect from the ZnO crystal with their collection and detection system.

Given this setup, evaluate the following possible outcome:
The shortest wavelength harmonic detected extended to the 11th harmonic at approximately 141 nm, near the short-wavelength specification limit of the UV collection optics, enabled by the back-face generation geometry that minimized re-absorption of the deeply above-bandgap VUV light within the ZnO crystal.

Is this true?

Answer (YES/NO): NO